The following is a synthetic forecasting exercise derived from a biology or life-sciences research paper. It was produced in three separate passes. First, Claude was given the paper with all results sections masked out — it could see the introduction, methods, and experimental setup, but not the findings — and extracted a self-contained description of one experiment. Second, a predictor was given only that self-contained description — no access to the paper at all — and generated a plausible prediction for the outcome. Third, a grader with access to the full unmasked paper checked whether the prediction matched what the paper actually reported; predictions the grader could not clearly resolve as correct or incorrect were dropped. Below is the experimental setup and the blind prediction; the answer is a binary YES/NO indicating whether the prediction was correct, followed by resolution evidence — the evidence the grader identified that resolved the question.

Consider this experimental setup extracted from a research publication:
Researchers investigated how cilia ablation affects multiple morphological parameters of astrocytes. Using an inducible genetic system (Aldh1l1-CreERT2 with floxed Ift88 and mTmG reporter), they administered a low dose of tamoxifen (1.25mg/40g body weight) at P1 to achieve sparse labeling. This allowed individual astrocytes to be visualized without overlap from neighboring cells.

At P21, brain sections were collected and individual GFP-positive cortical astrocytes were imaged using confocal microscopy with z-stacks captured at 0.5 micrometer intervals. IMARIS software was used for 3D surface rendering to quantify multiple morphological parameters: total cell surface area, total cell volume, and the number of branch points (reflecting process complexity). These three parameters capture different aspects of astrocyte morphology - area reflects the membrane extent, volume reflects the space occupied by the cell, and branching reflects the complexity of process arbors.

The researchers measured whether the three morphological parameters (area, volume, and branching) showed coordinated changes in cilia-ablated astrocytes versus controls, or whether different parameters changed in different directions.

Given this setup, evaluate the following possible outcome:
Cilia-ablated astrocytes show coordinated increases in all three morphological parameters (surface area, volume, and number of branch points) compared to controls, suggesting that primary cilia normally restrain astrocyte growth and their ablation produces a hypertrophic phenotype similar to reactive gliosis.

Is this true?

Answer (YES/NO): YES